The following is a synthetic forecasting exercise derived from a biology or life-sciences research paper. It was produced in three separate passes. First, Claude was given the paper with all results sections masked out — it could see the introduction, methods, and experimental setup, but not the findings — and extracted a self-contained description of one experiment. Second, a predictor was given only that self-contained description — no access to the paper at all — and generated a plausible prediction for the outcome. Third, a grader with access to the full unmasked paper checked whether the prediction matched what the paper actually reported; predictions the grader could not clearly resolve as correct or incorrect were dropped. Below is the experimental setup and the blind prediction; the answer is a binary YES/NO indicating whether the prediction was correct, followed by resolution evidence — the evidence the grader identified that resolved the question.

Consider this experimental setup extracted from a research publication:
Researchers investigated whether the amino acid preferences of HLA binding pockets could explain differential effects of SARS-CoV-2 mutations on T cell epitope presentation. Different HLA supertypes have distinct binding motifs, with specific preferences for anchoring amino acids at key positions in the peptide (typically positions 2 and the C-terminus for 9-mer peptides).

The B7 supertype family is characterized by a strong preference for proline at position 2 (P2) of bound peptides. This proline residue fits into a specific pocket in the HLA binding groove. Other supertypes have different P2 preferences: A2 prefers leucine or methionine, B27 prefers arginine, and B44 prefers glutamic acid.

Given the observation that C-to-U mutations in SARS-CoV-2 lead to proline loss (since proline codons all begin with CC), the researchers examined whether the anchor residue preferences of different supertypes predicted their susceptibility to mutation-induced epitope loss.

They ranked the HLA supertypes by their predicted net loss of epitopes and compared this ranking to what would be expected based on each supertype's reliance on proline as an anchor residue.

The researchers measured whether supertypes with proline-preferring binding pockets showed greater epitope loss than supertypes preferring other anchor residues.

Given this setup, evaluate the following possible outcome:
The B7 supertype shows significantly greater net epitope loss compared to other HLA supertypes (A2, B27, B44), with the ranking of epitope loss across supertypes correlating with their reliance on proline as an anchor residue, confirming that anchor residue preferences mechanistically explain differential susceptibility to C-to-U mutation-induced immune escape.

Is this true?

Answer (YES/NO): YES